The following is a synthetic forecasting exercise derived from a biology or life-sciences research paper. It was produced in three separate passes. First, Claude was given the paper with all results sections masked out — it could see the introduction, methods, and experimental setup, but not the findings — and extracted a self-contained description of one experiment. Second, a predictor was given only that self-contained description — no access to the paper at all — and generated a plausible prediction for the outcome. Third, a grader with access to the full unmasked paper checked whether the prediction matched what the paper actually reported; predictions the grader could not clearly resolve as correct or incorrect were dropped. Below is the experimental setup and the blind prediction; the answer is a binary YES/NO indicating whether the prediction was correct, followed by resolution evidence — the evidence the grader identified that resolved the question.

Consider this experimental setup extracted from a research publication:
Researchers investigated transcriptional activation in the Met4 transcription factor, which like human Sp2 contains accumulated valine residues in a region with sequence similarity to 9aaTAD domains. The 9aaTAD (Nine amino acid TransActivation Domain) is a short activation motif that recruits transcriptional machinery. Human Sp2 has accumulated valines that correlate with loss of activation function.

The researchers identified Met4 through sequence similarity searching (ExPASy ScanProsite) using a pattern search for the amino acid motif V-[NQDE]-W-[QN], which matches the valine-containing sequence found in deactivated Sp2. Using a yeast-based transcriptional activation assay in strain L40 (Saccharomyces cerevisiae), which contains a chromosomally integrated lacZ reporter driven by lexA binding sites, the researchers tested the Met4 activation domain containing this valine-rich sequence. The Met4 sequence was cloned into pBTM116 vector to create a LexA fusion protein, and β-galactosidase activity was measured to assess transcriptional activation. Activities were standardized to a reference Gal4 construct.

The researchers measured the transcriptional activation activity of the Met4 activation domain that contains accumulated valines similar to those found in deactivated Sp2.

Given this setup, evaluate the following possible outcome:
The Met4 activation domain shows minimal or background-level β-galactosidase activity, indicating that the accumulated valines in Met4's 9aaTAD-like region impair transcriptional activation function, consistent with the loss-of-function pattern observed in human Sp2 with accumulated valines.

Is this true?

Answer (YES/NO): NO